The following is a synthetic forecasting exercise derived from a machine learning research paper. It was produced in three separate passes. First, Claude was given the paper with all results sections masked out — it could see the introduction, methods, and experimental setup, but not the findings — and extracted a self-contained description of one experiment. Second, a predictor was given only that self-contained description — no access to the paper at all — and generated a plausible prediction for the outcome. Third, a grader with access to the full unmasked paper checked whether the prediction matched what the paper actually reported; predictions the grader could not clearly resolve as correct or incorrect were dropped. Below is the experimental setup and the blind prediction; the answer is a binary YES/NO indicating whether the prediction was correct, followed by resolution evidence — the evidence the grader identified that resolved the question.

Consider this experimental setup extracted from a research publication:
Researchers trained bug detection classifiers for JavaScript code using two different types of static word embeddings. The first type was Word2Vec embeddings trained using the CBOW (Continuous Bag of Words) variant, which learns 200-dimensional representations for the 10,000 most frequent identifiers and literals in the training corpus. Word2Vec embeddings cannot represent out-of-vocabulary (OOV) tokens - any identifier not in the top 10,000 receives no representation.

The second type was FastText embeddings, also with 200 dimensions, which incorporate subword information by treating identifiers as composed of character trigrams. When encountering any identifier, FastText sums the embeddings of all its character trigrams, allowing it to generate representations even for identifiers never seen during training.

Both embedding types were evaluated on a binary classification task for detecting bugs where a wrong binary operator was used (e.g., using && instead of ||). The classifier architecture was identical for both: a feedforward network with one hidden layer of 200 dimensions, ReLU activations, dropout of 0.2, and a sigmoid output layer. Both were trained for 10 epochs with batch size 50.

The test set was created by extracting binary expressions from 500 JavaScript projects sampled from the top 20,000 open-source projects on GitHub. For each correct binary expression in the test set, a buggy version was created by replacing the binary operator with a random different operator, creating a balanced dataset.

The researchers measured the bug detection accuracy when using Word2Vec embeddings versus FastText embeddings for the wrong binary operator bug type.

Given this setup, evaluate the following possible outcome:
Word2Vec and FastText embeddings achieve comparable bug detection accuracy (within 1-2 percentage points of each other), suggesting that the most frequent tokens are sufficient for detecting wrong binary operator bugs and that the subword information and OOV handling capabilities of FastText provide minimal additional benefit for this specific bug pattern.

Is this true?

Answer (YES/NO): NO